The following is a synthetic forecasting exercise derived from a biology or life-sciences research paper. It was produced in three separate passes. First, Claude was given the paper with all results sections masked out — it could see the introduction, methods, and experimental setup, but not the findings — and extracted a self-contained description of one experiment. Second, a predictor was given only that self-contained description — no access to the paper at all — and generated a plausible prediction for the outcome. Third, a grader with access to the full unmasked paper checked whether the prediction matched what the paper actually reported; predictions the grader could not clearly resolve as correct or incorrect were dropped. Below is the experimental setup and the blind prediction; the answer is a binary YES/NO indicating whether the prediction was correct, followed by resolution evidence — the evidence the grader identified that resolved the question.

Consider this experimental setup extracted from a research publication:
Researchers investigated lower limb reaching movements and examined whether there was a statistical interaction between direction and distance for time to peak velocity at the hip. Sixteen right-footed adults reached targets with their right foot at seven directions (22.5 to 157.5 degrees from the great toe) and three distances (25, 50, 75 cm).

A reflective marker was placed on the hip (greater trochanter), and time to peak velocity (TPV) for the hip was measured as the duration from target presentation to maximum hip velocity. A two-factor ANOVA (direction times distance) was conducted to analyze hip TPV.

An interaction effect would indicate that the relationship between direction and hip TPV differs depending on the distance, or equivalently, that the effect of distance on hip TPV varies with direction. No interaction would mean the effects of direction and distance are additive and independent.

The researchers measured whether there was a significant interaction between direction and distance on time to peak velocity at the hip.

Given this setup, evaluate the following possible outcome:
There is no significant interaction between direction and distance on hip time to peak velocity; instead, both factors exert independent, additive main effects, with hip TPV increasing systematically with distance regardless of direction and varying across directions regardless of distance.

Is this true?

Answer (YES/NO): NO